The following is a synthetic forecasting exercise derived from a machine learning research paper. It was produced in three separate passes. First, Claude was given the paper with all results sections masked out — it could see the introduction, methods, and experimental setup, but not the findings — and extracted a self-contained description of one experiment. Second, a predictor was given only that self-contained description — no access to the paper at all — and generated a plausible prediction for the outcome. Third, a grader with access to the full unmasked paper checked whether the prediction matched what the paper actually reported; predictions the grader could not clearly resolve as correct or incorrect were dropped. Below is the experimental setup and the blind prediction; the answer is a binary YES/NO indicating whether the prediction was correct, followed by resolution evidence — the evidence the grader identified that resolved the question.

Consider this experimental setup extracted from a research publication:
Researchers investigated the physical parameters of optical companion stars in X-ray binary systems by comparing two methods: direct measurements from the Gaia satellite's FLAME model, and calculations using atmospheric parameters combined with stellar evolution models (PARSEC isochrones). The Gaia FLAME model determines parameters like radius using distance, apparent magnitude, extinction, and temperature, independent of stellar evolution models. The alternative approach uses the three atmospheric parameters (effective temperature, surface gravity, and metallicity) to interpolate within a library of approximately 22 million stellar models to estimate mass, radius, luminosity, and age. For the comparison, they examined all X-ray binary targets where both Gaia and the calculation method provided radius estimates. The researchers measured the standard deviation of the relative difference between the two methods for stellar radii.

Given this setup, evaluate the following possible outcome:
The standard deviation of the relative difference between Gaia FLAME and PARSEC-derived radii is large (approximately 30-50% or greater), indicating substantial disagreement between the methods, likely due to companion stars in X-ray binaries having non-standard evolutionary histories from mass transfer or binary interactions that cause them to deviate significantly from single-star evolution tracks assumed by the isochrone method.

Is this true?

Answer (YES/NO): NO